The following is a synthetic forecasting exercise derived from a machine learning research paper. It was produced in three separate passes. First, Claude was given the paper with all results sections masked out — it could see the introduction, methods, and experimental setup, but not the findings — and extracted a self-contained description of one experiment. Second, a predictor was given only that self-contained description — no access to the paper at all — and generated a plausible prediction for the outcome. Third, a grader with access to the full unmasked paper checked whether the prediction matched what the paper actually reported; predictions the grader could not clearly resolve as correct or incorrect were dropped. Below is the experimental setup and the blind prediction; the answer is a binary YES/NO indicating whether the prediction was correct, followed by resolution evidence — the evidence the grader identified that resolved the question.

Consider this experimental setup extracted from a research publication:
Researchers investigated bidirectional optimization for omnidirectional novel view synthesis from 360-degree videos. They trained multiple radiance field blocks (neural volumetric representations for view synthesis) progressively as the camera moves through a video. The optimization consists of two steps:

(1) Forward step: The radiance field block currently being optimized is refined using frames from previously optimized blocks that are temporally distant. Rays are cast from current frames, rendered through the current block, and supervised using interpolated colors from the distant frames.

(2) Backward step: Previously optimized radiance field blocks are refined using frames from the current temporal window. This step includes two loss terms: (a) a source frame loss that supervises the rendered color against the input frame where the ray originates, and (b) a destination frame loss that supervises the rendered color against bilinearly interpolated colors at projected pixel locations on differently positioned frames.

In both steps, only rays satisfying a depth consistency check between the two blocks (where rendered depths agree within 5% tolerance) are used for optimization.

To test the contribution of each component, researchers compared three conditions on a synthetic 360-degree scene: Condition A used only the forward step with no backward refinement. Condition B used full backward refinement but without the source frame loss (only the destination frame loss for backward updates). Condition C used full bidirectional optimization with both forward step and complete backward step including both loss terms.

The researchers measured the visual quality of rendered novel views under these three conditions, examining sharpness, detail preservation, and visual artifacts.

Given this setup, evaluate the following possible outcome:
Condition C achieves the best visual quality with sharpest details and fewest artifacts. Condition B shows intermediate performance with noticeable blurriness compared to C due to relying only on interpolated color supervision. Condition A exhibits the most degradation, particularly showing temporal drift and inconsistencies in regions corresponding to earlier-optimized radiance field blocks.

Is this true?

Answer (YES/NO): NO